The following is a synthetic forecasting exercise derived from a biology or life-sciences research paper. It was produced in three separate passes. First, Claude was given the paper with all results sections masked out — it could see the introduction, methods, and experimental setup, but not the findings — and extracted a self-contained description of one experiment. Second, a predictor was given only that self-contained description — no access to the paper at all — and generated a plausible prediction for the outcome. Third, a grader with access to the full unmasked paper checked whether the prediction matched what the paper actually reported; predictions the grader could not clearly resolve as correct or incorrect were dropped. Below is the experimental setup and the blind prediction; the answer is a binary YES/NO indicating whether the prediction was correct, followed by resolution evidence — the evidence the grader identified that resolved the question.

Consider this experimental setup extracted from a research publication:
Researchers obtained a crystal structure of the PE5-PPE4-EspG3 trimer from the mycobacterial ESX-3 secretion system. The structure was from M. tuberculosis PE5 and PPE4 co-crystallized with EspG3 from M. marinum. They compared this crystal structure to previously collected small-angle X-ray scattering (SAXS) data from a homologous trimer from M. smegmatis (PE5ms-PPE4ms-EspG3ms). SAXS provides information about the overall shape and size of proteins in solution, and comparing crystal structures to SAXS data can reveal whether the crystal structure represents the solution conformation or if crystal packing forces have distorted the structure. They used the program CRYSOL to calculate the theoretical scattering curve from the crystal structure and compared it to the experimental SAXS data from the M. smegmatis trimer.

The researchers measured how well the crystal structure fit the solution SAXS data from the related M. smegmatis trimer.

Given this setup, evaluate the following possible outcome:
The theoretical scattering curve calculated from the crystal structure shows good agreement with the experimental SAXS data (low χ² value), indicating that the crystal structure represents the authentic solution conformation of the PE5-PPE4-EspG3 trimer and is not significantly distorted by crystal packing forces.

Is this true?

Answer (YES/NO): NO